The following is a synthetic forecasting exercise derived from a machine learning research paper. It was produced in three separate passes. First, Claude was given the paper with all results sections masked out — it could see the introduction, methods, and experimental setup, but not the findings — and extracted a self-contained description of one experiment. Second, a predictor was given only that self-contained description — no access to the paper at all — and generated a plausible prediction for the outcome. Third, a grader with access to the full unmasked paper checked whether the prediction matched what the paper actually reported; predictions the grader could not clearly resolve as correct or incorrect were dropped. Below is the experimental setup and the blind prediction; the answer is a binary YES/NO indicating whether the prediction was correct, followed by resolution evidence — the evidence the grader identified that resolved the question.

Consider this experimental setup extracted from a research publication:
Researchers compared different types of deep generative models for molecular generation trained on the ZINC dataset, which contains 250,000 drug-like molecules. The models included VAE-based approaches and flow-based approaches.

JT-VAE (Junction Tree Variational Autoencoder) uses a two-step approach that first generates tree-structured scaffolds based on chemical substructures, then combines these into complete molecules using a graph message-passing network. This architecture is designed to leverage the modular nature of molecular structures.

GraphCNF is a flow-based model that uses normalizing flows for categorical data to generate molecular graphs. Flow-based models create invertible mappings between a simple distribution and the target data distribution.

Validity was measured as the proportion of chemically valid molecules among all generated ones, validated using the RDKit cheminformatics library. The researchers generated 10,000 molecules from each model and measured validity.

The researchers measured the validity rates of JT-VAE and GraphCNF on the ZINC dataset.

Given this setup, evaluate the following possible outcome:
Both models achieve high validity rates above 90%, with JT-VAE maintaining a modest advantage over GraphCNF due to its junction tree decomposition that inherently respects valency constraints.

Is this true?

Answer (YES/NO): NO